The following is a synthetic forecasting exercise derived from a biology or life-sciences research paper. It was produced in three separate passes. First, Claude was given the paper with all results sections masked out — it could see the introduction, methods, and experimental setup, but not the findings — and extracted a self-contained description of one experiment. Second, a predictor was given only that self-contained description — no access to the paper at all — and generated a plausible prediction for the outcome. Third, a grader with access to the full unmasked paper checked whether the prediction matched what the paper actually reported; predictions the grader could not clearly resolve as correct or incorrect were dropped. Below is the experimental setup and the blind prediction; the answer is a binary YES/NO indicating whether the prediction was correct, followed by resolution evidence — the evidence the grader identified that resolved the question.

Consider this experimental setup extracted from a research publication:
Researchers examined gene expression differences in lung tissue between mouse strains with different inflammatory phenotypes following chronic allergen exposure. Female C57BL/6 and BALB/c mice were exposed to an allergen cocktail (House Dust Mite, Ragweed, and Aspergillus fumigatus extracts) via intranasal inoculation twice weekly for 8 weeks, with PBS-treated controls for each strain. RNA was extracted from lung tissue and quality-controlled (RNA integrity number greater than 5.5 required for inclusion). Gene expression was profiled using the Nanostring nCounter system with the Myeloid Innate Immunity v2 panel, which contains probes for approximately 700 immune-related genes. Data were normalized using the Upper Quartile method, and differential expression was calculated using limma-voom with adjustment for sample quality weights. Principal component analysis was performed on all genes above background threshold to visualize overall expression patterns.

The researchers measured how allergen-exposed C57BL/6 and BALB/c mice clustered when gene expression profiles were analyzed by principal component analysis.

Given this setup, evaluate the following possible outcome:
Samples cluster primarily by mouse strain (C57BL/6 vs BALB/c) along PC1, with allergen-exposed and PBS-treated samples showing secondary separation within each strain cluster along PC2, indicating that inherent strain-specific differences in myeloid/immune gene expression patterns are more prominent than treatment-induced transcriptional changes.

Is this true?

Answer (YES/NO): NO